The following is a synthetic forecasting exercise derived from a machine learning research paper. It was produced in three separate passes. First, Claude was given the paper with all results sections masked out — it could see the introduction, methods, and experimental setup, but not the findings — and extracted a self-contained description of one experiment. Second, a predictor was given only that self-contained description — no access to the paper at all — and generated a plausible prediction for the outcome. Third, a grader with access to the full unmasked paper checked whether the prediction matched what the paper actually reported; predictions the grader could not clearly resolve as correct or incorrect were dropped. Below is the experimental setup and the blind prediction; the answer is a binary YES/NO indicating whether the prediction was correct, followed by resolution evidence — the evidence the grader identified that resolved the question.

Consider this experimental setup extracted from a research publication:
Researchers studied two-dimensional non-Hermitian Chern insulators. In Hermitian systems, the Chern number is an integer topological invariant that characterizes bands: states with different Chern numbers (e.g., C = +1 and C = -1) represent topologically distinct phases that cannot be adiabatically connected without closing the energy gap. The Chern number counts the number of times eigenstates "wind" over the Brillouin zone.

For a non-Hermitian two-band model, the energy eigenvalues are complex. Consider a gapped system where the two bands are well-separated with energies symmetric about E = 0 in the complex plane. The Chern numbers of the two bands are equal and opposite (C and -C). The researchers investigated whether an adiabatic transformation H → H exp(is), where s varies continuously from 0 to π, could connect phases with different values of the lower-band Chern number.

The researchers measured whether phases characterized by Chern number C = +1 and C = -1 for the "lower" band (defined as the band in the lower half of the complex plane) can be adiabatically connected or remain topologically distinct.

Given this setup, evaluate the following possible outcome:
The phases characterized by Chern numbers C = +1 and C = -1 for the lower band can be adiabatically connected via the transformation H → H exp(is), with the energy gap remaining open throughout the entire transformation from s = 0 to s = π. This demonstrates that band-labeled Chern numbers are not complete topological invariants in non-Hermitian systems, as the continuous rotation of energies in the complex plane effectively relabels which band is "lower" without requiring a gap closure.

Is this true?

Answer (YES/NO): YES